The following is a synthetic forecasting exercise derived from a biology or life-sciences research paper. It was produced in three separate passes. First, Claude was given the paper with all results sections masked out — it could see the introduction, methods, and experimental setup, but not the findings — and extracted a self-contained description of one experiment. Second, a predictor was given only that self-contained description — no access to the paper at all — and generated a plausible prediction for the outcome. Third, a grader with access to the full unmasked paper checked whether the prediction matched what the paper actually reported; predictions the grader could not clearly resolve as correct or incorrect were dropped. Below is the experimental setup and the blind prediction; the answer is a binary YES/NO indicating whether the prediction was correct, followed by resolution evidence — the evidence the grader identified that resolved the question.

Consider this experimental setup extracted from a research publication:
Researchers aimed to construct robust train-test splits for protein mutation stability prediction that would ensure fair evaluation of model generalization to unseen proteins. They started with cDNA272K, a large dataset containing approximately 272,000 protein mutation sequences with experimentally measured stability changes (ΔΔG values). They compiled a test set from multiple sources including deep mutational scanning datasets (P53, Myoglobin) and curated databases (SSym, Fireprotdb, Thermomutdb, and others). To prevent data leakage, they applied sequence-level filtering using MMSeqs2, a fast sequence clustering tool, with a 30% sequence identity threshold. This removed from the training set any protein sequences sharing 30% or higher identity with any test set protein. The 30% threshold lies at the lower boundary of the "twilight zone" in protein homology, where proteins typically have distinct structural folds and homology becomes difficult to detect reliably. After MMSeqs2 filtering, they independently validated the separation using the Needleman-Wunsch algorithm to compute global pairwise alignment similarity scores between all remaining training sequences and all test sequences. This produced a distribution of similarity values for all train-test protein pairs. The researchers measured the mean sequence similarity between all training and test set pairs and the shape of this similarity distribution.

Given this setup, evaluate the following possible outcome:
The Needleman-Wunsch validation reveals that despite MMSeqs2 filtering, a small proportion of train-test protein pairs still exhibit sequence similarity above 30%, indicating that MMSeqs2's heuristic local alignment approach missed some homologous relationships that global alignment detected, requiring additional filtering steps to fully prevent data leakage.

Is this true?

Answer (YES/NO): NO